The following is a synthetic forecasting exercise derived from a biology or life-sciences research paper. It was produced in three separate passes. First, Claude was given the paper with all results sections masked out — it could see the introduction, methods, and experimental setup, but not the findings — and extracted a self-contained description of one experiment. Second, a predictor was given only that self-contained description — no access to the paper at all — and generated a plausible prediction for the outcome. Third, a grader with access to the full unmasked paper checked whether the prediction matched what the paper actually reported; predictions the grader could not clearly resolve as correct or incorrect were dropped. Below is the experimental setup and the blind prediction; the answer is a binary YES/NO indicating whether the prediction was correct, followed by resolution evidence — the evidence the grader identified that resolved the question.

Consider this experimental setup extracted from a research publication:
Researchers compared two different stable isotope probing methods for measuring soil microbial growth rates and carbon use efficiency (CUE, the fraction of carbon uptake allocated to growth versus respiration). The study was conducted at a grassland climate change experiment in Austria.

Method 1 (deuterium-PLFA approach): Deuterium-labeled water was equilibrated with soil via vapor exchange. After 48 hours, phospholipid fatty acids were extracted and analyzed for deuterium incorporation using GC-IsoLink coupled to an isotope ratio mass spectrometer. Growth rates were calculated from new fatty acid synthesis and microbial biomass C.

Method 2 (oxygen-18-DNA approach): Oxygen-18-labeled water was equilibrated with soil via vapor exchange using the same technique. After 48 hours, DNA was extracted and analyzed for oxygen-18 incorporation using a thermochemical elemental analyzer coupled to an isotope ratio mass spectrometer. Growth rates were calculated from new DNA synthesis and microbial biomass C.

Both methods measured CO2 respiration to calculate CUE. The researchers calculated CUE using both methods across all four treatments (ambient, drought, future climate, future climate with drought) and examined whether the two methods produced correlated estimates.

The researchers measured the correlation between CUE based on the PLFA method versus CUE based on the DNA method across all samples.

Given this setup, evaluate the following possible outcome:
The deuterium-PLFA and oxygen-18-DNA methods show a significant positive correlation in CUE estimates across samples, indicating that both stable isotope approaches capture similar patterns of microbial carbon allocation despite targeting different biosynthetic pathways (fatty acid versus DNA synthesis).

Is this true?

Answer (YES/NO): YES